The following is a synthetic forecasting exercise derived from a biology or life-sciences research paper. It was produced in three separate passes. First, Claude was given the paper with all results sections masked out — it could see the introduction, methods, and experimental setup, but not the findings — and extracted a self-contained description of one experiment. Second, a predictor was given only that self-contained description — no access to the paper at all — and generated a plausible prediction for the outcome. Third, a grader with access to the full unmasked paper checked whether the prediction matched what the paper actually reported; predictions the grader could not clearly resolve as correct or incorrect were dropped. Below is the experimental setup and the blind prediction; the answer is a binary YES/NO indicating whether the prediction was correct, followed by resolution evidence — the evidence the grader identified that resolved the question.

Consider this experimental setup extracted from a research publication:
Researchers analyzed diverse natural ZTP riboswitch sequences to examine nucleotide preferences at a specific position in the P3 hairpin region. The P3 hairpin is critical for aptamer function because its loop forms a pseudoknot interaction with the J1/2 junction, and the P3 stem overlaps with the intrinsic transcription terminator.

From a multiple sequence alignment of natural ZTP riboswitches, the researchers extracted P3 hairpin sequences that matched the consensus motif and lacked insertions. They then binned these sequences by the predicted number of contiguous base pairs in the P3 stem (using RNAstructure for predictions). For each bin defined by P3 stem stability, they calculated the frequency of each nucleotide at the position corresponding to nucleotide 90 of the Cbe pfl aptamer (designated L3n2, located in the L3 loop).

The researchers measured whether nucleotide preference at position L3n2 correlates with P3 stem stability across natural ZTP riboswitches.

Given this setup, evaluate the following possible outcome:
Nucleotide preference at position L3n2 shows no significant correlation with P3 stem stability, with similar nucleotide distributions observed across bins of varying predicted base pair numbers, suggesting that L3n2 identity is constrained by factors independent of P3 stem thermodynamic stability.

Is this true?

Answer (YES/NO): NO